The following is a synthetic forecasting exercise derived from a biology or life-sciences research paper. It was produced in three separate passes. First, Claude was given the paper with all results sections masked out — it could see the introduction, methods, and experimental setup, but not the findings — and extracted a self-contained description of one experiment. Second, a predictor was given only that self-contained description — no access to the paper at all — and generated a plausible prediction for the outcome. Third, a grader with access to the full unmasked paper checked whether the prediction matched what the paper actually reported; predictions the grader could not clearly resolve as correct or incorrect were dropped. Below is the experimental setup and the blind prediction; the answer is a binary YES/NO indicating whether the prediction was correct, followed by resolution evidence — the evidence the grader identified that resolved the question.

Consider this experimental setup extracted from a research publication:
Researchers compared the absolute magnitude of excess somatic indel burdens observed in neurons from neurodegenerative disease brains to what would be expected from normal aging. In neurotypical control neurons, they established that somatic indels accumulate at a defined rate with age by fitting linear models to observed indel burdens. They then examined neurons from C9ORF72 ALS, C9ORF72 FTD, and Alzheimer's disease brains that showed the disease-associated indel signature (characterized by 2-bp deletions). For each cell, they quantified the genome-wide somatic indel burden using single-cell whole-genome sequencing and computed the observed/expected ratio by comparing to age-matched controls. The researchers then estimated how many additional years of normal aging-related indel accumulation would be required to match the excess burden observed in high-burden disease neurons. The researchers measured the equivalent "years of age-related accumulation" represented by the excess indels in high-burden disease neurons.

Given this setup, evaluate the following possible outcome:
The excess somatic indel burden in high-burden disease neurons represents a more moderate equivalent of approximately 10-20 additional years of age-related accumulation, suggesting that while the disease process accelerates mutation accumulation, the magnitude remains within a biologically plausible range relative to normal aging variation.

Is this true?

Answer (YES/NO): NO